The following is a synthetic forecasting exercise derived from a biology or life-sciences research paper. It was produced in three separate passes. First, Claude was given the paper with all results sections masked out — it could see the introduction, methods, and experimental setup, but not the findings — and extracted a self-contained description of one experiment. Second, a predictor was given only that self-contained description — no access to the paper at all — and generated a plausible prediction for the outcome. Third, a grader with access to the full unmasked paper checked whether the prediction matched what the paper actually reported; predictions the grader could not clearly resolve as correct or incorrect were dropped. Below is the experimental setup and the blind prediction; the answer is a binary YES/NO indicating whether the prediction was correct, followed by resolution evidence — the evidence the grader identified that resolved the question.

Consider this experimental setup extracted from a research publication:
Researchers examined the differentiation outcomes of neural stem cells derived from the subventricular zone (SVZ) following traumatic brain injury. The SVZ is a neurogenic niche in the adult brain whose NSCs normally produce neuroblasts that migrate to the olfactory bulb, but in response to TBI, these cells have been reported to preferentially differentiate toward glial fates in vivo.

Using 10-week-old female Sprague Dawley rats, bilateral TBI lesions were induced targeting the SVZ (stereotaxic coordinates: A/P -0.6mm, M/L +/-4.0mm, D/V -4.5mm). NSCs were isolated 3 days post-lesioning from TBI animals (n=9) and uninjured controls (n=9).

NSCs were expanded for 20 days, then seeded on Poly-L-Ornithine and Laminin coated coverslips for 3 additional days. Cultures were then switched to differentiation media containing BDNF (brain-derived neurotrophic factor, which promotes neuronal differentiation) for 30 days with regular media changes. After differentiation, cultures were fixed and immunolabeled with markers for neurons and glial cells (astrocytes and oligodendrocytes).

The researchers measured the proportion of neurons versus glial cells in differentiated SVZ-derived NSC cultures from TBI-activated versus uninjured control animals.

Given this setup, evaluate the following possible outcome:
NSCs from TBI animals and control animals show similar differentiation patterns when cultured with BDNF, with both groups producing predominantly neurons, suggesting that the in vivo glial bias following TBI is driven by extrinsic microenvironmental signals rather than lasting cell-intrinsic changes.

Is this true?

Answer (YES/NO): NO